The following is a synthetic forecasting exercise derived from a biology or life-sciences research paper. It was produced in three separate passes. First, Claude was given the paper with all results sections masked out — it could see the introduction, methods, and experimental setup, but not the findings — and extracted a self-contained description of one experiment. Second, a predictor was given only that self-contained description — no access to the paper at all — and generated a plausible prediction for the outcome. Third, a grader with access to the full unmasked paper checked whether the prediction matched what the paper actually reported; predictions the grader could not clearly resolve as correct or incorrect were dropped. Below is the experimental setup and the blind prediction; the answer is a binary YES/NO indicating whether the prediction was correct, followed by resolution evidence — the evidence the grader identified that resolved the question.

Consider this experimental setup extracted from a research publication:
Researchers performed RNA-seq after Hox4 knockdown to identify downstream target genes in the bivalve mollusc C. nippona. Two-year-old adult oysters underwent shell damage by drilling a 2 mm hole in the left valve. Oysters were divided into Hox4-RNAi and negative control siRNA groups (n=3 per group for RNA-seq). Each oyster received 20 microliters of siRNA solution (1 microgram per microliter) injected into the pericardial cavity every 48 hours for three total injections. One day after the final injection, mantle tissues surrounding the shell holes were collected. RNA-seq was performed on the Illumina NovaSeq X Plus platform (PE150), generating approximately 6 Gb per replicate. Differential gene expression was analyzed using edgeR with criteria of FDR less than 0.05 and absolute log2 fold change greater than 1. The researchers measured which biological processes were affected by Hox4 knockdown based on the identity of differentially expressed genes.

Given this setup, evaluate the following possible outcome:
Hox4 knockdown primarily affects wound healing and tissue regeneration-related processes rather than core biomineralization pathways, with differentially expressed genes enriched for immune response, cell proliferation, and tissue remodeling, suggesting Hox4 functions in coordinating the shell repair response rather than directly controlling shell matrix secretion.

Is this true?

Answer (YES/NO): NO